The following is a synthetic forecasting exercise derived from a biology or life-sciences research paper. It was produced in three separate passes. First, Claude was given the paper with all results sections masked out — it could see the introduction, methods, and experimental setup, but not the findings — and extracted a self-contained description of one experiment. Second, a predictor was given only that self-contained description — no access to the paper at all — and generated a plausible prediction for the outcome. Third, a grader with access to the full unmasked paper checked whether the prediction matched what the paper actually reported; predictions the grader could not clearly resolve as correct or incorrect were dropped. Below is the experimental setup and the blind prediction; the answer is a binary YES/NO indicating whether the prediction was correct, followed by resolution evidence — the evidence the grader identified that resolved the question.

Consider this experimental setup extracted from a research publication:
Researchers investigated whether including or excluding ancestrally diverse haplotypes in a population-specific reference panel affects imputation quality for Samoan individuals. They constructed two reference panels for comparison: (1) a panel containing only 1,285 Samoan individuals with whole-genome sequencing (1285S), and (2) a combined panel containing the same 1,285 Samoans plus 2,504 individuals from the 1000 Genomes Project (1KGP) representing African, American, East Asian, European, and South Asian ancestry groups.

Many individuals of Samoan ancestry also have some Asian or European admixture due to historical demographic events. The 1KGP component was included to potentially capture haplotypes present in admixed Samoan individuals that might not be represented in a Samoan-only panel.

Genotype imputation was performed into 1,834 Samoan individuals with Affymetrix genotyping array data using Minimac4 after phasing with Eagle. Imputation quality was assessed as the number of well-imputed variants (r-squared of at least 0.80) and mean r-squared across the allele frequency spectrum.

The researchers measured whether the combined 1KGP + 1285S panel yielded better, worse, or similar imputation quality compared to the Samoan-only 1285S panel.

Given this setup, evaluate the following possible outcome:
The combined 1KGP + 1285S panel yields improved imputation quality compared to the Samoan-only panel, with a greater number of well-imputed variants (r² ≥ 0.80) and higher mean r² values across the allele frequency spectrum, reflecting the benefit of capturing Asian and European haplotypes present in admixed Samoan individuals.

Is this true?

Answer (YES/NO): YES